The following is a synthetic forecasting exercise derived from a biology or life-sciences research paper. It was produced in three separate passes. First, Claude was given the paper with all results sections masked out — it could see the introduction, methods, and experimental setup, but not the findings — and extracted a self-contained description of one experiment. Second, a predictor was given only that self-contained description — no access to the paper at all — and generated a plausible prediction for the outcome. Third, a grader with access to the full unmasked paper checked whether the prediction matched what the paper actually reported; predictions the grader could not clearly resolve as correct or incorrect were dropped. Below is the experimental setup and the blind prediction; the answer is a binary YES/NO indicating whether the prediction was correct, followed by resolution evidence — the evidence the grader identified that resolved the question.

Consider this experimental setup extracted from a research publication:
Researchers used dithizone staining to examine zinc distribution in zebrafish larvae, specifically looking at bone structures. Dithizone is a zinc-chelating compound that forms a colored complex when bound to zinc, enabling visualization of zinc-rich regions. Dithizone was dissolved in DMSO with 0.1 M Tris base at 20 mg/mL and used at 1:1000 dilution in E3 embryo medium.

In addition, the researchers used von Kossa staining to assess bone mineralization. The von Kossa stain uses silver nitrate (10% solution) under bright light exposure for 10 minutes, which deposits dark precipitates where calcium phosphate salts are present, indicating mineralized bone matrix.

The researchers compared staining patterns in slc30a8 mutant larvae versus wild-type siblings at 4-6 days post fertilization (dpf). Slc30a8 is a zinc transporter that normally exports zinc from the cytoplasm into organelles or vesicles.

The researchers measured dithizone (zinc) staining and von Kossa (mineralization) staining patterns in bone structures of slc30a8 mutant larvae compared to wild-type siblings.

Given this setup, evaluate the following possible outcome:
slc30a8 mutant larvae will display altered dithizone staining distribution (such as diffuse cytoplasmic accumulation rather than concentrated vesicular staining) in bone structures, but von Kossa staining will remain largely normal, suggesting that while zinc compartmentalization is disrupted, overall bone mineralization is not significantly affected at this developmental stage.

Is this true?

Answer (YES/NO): NO